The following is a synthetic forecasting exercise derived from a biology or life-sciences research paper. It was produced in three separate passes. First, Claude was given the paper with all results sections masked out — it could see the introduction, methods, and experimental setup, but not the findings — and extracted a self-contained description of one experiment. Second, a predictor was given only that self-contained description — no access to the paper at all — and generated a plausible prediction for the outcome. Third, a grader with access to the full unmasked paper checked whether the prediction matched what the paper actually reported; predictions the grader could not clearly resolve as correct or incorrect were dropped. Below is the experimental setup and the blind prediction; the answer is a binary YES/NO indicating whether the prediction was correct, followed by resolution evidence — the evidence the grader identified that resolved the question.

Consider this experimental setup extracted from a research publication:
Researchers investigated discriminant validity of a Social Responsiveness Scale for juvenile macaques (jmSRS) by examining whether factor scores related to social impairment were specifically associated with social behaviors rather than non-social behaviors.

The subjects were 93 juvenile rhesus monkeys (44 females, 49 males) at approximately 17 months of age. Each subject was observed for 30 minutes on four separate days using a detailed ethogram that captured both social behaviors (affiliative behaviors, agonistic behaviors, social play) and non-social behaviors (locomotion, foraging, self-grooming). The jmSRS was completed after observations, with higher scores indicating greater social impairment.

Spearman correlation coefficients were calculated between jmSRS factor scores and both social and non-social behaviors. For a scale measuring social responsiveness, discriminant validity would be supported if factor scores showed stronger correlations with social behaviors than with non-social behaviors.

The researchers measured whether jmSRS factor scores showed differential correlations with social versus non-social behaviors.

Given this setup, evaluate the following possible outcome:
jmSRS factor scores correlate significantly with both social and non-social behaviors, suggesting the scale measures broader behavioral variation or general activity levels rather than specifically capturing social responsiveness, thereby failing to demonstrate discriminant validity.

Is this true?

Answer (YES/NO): NO